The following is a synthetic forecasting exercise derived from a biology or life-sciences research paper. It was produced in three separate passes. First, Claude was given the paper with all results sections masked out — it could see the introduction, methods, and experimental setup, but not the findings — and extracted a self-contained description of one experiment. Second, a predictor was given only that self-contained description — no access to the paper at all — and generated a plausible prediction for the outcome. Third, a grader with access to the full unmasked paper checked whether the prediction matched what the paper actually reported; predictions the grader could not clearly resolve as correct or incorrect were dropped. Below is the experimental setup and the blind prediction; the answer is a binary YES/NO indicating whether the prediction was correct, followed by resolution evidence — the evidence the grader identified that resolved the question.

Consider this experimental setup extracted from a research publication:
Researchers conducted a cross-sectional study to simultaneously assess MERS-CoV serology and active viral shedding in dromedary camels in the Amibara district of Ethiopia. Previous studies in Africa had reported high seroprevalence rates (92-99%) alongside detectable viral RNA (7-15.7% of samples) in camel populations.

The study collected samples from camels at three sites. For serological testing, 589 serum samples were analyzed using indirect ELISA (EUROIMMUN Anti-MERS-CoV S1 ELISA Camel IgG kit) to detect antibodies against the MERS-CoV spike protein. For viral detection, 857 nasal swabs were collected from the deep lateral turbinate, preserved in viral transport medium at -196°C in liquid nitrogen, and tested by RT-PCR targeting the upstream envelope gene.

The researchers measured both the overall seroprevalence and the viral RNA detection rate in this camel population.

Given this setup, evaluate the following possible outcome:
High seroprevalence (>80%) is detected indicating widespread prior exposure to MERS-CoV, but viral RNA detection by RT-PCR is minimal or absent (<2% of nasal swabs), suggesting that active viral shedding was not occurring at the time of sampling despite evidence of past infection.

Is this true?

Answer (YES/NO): YES